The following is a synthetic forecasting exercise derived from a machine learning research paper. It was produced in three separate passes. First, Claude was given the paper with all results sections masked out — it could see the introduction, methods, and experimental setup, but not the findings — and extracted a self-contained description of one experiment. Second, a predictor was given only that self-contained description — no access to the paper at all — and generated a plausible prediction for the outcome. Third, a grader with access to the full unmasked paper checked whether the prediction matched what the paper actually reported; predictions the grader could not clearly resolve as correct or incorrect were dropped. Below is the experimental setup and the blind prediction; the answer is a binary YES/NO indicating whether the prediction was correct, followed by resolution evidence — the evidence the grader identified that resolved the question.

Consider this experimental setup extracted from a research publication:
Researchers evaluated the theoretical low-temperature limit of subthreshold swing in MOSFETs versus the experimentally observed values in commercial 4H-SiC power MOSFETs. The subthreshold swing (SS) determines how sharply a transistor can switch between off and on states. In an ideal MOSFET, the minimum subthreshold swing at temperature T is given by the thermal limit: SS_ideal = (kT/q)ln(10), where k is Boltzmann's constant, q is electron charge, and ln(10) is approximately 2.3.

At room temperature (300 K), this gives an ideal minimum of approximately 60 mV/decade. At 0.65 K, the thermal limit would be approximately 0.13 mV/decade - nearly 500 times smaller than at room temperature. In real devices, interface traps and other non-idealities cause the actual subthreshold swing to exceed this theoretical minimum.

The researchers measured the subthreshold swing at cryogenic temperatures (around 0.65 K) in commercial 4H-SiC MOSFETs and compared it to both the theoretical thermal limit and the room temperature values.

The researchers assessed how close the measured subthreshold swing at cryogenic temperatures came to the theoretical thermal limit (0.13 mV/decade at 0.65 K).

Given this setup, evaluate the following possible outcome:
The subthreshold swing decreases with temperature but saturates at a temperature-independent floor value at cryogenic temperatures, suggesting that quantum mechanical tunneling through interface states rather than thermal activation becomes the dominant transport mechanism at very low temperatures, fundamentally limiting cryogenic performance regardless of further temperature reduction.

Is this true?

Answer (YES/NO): NO